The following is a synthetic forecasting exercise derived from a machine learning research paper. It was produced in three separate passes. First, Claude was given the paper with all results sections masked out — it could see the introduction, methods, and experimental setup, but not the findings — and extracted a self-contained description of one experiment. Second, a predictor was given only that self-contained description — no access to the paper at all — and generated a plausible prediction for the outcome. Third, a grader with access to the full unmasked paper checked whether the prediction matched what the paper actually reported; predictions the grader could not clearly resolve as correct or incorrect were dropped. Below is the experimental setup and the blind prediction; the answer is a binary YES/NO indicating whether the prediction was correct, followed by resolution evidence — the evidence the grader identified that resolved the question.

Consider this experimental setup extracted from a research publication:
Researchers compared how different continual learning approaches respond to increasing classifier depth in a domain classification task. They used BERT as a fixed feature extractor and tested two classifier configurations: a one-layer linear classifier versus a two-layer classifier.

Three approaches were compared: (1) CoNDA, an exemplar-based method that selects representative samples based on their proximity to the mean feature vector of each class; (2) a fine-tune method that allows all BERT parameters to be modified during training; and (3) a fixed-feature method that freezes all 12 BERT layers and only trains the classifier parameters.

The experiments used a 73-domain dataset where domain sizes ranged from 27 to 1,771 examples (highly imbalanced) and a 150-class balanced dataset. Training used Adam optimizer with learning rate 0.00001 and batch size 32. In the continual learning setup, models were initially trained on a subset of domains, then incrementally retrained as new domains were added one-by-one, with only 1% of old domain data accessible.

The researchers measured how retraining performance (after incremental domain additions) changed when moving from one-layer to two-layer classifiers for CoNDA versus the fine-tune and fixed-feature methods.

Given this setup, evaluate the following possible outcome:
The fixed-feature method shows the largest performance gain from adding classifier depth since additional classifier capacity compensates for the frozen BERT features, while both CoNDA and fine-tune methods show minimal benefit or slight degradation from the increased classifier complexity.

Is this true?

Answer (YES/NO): NO